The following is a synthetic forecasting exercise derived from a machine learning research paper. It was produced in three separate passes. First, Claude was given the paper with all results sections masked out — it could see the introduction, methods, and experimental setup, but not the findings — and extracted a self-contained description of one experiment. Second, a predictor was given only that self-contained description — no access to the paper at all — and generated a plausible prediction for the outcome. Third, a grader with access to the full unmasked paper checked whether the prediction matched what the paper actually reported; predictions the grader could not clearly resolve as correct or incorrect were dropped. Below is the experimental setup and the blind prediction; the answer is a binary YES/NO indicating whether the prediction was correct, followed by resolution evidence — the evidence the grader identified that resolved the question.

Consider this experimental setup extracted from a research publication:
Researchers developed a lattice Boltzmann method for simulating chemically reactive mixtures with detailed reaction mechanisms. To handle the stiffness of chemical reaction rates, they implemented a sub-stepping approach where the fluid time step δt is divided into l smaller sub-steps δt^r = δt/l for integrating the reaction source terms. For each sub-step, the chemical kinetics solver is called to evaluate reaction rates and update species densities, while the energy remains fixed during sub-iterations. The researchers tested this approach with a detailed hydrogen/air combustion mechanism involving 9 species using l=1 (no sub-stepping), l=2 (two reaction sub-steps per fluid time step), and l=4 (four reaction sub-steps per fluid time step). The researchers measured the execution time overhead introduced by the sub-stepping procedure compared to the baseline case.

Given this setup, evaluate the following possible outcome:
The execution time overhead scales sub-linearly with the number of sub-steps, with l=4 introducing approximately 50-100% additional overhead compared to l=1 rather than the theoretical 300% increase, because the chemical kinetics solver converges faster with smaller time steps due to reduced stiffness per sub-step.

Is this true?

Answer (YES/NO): NO